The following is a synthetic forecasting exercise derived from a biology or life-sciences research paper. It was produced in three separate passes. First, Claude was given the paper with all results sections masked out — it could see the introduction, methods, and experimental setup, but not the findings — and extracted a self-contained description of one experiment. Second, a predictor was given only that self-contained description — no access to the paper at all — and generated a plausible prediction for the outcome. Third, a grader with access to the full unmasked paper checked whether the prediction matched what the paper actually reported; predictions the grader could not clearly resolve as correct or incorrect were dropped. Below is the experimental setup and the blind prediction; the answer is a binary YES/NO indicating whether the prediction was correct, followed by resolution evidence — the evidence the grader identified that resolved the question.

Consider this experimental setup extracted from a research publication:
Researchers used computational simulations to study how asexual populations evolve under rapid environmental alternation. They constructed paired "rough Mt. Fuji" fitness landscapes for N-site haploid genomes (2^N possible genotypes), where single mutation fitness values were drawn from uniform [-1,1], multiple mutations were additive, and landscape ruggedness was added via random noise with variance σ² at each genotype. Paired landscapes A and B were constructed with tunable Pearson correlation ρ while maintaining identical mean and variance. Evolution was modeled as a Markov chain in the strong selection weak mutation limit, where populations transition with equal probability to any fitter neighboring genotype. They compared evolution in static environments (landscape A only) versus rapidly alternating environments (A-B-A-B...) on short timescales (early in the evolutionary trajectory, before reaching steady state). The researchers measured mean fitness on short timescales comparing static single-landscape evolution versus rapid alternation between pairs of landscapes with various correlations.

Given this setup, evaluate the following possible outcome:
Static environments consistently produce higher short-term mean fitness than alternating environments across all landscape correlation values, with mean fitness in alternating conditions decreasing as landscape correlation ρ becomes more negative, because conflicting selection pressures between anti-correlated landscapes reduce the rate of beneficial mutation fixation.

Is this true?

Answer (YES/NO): YES